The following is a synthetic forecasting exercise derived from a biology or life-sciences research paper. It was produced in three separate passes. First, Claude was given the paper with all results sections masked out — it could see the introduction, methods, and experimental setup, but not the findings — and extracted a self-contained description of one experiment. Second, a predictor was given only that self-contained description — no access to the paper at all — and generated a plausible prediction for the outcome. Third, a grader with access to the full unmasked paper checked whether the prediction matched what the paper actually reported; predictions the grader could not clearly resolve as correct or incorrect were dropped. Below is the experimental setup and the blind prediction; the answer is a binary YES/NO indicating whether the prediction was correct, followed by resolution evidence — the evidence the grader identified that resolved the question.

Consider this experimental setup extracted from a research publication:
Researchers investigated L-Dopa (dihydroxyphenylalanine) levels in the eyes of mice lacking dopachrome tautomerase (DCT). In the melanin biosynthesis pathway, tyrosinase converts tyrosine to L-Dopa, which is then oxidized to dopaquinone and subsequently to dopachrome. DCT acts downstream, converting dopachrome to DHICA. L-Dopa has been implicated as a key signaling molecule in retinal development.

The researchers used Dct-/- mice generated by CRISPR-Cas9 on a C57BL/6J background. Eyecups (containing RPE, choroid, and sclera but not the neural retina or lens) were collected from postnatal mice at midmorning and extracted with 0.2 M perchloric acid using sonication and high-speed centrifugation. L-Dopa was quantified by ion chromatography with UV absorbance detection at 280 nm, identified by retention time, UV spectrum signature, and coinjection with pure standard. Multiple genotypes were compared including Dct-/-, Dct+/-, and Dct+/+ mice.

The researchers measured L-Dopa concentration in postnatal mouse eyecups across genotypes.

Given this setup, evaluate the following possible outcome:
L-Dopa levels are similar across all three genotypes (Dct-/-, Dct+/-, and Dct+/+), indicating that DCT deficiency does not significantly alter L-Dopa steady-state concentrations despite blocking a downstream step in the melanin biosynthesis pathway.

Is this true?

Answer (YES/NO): NO